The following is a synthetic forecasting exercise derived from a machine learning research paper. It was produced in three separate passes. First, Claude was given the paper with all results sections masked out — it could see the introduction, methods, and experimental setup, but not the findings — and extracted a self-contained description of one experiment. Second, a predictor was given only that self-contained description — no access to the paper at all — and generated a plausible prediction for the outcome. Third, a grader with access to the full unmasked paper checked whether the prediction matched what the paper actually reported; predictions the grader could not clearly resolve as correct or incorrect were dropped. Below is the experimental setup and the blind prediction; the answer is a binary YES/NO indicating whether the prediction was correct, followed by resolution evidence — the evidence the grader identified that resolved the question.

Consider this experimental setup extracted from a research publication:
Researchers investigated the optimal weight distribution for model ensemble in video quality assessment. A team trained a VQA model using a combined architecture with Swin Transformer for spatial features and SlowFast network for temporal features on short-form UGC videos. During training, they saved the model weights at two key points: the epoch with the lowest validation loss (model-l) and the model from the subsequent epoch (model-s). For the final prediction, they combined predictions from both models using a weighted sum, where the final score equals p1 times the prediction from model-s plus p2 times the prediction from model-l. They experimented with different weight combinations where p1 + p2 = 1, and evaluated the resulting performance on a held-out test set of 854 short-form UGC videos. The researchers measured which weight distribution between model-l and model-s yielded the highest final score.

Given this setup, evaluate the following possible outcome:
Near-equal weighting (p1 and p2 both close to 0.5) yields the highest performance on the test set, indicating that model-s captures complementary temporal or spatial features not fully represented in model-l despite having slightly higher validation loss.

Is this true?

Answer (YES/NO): NO